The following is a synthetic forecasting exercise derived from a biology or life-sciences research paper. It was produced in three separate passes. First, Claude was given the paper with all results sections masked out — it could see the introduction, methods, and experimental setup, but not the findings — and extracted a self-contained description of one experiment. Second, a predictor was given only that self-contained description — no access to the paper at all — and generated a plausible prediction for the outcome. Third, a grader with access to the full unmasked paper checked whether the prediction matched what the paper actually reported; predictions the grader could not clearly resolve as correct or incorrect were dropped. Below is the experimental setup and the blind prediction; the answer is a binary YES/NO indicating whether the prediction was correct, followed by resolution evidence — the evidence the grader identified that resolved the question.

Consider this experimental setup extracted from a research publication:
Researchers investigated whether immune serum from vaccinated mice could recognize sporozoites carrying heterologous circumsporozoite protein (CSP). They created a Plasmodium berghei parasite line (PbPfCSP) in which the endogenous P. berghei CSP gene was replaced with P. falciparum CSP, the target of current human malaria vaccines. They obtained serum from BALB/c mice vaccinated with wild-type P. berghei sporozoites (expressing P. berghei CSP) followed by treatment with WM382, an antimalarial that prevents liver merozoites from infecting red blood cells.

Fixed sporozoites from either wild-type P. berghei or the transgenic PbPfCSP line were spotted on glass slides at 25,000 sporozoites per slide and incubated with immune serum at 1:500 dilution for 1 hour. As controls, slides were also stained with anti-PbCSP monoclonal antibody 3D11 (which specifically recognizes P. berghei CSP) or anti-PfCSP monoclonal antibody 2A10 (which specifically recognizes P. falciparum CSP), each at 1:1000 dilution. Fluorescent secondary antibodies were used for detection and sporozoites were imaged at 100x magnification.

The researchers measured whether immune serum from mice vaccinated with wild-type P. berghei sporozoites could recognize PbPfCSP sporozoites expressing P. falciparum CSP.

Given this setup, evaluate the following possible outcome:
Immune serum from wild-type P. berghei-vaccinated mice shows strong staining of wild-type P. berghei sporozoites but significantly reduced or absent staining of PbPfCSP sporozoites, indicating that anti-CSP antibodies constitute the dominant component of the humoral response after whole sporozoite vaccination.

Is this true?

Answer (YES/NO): YES